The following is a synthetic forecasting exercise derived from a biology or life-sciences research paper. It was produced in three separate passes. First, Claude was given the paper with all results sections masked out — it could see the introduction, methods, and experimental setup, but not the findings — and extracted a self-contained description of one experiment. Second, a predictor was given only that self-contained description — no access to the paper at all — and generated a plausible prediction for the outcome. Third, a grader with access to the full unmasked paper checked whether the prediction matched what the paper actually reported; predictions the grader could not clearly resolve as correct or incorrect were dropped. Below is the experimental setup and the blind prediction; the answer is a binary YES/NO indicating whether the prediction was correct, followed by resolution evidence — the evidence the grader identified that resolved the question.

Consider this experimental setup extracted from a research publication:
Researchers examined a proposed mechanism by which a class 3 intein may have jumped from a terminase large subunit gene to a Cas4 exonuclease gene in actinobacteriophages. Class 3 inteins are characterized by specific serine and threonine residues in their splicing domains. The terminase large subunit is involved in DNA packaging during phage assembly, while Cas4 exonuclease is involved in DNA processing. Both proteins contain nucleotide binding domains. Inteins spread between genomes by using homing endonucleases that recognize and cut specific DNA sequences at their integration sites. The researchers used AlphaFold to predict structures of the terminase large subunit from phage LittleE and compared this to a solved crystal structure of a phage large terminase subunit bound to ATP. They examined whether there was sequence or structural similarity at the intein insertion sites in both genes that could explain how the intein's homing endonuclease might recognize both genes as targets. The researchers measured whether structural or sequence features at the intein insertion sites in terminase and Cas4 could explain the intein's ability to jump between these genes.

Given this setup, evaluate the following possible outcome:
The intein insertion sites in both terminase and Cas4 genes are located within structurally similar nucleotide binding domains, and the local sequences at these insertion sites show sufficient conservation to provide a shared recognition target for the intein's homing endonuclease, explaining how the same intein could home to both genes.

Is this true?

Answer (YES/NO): YES